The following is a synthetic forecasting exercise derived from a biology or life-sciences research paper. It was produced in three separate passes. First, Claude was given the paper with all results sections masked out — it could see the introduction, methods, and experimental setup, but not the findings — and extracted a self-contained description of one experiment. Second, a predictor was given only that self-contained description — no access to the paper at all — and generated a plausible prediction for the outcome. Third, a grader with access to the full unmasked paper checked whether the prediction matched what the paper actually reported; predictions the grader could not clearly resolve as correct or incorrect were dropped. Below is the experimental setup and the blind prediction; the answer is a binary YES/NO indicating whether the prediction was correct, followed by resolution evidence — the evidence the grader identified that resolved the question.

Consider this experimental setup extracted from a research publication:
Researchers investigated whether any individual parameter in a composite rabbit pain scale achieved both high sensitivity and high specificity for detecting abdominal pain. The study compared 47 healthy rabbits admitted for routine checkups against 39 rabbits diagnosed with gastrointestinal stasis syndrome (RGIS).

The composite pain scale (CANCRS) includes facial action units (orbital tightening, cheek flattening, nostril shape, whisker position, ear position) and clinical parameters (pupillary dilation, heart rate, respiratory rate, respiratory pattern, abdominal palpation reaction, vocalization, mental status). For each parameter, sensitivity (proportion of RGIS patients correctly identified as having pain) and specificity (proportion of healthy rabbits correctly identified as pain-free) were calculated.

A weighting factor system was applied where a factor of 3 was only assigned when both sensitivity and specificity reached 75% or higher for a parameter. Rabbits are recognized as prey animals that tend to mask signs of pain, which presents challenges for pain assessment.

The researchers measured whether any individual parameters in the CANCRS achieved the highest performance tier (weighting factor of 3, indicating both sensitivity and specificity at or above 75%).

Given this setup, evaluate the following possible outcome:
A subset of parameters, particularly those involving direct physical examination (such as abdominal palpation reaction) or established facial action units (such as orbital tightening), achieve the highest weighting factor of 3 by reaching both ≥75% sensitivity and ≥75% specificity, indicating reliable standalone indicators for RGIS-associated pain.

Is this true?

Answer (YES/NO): NO